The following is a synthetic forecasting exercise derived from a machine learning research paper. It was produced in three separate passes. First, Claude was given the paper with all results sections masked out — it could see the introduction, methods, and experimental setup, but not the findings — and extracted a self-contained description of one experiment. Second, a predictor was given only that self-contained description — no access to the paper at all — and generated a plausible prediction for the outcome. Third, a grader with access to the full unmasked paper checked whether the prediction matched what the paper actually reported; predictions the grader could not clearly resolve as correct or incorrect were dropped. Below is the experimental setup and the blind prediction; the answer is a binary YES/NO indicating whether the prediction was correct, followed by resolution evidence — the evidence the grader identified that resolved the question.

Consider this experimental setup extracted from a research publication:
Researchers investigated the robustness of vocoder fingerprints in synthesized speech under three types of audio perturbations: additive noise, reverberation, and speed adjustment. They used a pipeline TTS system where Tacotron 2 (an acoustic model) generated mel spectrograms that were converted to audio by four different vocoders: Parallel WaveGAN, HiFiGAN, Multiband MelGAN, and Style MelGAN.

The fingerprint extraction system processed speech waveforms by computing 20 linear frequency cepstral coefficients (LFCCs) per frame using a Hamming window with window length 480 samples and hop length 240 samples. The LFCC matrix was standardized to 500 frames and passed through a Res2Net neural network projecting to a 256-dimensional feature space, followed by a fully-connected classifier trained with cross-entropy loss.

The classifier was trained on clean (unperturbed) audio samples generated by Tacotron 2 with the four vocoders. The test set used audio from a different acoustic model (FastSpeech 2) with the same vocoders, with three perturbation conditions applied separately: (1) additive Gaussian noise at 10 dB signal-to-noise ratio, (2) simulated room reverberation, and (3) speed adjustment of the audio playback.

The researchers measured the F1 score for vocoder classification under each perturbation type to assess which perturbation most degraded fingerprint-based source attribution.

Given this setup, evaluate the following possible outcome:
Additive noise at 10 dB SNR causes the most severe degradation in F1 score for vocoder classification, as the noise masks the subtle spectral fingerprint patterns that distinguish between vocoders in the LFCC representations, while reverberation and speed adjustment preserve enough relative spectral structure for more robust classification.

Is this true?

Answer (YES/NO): NO